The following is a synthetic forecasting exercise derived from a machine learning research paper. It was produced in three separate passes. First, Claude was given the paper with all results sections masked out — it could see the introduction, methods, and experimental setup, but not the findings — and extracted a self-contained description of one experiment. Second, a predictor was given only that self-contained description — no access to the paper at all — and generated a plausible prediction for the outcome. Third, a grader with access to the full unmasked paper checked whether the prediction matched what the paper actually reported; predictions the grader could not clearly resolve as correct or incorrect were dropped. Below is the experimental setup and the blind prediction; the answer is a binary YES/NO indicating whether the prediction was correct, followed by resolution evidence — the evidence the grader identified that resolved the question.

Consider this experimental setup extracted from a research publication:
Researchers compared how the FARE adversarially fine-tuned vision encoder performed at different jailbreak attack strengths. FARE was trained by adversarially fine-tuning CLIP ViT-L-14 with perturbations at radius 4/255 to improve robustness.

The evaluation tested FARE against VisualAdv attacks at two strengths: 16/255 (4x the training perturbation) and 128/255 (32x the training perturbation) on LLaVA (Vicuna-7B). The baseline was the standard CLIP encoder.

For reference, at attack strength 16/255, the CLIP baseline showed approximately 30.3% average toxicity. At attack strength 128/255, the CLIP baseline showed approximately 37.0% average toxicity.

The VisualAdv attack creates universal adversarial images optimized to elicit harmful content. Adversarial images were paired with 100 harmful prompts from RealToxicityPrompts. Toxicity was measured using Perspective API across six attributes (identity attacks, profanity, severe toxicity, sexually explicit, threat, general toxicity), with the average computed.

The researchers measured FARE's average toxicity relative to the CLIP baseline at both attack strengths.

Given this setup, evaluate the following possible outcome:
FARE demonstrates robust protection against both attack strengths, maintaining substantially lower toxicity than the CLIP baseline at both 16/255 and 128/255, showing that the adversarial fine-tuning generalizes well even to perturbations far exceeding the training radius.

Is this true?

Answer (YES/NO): NO